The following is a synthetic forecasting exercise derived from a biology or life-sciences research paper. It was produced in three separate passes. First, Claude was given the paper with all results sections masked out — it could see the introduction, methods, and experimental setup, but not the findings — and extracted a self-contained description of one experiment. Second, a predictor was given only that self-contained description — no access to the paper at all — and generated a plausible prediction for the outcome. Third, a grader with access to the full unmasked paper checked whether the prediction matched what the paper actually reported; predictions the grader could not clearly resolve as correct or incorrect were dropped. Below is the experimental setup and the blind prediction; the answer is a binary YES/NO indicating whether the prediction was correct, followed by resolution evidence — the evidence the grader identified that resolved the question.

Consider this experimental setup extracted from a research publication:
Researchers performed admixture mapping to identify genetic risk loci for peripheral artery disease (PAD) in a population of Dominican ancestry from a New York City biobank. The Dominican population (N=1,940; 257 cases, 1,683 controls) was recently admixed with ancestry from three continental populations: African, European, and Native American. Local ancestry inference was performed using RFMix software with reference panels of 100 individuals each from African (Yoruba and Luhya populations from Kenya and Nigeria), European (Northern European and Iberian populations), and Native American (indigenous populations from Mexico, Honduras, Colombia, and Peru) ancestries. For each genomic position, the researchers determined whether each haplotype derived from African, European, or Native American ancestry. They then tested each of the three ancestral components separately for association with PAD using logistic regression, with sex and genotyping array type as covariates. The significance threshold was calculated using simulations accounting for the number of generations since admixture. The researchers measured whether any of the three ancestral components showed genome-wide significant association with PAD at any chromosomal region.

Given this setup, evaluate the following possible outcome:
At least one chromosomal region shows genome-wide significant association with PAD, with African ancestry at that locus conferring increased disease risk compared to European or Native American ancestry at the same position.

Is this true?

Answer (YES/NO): NO